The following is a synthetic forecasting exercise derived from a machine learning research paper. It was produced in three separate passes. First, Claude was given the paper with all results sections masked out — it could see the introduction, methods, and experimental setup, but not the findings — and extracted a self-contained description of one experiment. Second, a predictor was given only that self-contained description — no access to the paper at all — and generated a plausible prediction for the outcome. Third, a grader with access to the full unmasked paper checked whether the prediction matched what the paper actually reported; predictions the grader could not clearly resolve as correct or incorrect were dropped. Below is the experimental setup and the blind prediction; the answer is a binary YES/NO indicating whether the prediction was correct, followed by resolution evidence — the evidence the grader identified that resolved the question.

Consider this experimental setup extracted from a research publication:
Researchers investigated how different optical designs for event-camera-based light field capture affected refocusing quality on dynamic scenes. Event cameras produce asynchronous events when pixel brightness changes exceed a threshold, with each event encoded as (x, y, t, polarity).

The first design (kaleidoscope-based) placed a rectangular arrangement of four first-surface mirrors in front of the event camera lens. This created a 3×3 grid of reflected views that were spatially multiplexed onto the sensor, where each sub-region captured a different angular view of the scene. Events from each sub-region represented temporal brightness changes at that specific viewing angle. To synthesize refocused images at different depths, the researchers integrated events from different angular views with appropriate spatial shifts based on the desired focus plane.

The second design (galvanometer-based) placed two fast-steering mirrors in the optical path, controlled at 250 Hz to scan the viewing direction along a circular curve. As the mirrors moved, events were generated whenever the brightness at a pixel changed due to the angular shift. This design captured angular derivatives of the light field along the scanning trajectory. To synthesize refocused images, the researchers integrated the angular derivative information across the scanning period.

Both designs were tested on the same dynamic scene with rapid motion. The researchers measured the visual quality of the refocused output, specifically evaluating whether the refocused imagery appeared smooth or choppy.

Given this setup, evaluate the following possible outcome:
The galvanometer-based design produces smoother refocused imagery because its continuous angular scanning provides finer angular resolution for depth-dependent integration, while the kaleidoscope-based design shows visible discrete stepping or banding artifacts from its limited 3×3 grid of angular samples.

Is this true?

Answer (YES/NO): YES